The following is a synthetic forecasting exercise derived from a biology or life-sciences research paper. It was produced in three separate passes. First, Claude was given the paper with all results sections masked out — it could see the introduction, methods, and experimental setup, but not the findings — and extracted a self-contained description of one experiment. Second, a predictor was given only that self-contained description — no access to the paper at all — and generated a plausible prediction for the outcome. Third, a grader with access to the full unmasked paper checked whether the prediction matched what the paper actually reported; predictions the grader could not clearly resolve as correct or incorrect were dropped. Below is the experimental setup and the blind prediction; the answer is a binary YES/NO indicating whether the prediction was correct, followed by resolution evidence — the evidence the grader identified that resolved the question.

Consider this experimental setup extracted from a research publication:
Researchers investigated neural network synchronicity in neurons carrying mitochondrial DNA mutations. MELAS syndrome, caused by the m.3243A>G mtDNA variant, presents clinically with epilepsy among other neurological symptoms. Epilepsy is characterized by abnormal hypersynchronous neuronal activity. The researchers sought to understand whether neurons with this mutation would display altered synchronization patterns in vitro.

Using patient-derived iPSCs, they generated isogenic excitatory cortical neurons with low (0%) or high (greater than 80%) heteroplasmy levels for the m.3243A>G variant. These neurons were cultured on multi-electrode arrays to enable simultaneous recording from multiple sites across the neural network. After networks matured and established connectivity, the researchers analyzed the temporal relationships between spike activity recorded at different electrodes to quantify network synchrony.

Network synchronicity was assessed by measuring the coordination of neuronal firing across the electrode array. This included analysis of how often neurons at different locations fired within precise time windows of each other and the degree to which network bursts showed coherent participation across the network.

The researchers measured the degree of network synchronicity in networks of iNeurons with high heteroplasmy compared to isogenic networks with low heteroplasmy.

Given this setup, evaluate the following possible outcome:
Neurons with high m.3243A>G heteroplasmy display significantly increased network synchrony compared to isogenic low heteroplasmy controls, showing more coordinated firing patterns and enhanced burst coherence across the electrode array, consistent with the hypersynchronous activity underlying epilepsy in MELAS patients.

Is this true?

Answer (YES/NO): NO